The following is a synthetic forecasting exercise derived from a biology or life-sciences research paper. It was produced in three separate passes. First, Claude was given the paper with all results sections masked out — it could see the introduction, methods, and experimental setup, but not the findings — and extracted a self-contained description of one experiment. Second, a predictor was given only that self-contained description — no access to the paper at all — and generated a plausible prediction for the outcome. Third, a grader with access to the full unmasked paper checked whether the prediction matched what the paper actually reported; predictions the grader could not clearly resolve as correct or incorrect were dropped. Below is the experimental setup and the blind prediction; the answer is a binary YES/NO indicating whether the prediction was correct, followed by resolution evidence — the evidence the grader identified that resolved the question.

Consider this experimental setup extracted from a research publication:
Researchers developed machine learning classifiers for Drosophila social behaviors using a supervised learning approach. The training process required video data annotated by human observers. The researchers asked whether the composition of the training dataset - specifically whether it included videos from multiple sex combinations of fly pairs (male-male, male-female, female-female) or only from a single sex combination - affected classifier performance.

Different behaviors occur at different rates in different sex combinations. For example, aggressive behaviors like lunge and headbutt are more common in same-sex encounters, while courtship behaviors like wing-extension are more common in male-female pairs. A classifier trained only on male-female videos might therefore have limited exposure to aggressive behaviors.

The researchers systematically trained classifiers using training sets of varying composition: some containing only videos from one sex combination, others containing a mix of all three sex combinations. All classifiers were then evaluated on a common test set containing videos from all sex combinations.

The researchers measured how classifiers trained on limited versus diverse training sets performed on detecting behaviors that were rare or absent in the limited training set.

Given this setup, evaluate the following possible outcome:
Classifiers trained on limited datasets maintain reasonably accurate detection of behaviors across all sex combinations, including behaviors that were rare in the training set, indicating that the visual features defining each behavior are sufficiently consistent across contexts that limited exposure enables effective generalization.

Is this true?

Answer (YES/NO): NO